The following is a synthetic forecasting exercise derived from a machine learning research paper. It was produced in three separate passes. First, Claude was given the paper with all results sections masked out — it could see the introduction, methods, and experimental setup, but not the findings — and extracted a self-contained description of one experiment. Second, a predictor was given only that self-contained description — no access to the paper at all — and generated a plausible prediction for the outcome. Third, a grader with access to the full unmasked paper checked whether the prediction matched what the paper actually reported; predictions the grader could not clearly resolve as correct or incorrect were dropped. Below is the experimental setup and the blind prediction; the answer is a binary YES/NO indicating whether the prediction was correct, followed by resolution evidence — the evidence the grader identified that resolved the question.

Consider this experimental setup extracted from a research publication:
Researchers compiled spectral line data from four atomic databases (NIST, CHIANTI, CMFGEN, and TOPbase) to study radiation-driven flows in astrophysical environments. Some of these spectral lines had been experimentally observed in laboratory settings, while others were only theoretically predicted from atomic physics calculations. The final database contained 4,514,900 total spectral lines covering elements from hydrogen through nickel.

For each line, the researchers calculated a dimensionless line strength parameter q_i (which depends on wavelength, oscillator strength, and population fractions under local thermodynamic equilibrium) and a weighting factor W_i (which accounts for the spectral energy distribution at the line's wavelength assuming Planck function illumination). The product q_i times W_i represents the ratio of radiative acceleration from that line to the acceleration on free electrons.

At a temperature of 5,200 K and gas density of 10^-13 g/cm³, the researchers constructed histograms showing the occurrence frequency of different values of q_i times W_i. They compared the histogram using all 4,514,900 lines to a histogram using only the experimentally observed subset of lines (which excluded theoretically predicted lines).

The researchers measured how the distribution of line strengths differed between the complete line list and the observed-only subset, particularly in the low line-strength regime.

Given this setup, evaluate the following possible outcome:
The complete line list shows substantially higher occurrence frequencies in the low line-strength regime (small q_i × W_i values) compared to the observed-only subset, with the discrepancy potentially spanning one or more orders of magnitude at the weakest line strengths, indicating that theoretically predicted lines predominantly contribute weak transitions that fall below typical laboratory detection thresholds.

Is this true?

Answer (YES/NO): YES